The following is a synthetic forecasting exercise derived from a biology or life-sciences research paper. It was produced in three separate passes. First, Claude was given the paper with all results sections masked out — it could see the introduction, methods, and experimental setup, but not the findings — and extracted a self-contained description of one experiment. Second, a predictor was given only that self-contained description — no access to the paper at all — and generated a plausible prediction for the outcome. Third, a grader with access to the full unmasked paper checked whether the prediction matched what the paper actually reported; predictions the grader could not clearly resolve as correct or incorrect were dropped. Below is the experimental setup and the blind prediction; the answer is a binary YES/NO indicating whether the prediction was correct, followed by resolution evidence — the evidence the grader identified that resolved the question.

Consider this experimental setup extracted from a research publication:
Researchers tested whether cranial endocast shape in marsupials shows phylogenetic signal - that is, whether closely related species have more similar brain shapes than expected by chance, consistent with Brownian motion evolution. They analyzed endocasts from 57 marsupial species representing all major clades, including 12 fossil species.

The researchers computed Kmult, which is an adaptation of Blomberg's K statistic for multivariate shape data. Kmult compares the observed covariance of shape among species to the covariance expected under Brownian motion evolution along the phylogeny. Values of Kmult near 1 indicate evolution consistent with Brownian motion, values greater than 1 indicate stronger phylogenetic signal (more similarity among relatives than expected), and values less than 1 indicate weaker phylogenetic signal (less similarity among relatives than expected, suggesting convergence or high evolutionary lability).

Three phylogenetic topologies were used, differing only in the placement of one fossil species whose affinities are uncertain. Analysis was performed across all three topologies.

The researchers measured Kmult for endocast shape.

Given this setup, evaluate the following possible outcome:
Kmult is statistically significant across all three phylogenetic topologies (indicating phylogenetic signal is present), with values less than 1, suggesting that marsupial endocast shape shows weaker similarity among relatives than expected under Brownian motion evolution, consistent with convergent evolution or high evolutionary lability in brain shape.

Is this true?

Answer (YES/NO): YES